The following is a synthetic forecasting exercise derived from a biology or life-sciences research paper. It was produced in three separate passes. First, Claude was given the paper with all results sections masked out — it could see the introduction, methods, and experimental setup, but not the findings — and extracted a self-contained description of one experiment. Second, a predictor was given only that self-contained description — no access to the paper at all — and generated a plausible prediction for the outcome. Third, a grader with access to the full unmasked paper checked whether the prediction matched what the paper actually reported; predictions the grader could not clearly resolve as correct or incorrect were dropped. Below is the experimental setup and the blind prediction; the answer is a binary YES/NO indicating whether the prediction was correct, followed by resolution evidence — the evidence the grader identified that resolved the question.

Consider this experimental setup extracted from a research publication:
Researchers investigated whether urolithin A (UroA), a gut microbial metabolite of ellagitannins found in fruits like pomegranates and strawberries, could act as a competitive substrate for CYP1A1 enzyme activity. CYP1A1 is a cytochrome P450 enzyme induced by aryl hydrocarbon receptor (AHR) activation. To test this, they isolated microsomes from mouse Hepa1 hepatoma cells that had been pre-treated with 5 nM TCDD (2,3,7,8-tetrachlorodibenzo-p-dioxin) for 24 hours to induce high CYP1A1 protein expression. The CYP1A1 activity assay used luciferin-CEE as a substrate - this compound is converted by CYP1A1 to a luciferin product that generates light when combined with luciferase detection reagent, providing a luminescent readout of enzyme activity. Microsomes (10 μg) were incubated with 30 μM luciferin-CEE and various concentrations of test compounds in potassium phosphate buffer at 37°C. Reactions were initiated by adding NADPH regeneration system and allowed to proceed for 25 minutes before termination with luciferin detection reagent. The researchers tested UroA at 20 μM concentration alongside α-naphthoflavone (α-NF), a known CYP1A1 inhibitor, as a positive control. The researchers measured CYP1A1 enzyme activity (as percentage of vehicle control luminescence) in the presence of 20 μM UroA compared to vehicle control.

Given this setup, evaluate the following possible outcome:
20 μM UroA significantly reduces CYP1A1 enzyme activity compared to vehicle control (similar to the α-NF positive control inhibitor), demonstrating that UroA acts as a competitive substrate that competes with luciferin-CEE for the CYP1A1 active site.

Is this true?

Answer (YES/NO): YES